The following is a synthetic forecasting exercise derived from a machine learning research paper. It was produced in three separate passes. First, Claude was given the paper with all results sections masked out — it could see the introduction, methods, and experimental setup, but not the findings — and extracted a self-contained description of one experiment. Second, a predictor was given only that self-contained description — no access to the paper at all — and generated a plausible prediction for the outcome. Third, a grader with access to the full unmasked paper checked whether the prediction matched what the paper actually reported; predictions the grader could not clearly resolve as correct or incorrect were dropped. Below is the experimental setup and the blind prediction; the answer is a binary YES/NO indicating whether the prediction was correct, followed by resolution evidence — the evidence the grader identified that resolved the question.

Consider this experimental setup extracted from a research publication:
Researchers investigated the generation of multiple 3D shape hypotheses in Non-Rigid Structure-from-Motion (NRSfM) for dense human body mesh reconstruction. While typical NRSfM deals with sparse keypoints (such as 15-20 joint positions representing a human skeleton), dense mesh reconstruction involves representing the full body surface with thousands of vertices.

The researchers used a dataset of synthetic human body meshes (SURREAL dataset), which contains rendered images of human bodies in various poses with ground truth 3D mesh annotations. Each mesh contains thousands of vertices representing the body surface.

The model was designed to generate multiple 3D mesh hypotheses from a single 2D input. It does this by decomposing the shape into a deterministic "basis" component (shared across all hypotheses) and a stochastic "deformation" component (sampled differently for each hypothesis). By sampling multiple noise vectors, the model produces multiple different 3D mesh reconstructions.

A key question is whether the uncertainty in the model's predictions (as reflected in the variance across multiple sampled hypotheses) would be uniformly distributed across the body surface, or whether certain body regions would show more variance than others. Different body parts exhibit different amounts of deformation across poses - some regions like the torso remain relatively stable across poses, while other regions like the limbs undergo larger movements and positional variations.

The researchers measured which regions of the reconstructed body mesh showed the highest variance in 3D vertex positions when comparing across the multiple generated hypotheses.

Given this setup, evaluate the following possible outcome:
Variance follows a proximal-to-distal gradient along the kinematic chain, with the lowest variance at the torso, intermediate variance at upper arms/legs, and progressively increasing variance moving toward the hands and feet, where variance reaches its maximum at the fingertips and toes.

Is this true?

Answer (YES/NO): NO